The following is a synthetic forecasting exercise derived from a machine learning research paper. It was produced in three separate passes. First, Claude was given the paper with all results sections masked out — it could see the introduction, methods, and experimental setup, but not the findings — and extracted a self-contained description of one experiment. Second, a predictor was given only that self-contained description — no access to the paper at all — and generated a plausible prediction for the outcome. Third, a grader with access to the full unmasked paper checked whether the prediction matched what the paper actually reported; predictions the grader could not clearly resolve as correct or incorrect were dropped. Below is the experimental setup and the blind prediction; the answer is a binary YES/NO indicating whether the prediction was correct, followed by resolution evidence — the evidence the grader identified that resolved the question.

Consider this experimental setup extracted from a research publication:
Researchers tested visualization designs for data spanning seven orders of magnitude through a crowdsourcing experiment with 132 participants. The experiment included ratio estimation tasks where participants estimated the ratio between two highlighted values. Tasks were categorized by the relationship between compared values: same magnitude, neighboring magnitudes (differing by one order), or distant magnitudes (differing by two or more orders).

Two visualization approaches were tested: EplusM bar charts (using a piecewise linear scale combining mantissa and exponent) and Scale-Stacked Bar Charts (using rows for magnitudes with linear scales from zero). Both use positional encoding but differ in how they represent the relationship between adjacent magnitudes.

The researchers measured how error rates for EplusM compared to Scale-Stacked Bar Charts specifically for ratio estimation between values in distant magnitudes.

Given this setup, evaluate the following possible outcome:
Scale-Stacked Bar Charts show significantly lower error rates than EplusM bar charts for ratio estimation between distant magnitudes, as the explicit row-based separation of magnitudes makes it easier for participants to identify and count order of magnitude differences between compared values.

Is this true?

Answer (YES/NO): NO